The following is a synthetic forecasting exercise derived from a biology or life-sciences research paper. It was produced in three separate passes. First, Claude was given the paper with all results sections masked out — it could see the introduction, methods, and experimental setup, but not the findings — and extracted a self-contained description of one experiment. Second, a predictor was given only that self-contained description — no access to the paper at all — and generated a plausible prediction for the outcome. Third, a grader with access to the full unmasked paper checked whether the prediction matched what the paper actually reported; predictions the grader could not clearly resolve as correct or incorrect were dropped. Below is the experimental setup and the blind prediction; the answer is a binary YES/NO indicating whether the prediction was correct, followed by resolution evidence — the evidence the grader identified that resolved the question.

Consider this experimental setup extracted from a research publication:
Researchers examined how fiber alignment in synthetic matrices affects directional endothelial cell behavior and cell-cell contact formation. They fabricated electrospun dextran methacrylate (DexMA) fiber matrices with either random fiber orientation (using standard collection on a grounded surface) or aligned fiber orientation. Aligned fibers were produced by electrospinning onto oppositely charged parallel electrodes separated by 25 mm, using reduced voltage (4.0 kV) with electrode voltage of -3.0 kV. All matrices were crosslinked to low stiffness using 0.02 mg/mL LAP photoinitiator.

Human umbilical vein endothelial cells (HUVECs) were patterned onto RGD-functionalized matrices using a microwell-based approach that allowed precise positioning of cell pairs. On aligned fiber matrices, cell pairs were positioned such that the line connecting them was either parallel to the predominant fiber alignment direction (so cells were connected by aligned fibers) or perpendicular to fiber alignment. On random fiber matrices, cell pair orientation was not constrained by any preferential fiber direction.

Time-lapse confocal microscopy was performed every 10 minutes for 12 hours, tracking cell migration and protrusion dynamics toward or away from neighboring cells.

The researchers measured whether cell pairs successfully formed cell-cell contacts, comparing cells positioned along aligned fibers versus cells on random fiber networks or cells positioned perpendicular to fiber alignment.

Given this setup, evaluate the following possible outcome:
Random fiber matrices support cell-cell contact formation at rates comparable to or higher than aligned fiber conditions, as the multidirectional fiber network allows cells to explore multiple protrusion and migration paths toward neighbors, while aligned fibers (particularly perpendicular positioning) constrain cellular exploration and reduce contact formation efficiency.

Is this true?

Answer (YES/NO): NO